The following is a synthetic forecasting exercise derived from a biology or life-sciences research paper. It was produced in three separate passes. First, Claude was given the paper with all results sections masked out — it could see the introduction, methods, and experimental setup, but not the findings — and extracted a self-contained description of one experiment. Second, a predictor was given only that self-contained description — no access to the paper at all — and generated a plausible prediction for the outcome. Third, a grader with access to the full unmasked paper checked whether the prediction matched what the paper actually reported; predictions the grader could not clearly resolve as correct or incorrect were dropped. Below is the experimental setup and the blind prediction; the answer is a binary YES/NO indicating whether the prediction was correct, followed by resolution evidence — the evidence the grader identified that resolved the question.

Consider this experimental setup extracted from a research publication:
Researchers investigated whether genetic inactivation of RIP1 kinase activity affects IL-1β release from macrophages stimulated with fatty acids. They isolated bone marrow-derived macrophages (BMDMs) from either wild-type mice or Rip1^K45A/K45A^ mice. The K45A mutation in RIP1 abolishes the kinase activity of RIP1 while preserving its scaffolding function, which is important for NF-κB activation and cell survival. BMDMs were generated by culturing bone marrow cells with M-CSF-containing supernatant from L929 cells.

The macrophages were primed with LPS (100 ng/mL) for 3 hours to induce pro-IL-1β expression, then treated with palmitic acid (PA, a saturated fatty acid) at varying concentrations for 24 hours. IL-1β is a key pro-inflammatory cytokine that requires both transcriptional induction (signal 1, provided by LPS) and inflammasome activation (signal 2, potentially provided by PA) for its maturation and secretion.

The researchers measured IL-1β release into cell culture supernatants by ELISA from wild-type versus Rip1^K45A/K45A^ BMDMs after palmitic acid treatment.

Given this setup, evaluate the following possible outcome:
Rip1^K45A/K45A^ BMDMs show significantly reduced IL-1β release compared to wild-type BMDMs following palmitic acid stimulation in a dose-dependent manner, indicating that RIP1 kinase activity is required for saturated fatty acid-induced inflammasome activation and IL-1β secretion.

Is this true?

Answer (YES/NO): YES